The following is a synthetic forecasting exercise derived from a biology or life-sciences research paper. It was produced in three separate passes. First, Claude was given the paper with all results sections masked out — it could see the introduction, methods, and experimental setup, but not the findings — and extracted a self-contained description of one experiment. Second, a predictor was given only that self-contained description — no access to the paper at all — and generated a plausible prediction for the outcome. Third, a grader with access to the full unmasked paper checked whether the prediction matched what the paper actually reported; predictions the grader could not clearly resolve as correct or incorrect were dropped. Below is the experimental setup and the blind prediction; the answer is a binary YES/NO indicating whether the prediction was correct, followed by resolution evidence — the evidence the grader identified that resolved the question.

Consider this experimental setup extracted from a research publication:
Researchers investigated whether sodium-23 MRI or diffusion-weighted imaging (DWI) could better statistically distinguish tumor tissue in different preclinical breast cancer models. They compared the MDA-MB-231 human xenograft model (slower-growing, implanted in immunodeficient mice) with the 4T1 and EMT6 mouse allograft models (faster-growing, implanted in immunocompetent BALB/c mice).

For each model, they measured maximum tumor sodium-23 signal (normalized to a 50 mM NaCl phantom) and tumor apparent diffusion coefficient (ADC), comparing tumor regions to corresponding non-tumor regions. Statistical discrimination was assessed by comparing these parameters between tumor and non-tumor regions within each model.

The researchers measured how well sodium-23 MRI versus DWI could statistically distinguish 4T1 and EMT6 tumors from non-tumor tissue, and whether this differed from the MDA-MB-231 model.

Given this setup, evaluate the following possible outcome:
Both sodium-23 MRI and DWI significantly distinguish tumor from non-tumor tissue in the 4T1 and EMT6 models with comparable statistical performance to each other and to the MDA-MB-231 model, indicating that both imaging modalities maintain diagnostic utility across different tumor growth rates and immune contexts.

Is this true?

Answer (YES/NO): NO